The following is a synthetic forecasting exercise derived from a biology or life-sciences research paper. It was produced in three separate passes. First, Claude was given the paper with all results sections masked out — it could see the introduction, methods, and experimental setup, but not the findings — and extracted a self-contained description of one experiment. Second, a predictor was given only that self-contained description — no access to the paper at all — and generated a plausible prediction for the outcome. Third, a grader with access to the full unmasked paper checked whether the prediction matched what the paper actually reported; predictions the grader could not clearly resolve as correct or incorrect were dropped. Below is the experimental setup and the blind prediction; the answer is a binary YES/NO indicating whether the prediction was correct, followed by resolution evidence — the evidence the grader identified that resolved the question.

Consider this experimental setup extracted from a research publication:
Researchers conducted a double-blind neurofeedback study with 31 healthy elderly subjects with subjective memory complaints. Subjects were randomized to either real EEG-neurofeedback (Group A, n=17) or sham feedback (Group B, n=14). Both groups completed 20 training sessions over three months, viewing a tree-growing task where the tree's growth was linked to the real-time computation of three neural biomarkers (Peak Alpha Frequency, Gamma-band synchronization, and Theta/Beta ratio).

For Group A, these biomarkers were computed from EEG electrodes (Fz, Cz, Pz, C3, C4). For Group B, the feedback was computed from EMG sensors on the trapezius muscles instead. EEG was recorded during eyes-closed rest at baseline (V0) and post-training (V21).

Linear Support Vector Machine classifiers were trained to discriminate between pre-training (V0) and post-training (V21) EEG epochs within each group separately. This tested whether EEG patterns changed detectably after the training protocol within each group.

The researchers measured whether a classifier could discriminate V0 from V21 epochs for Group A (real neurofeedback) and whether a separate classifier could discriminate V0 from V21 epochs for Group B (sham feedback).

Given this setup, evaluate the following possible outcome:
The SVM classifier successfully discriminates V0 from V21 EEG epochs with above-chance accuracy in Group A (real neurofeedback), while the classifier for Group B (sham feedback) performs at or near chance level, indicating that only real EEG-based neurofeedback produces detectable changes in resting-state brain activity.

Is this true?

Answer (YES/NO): YES